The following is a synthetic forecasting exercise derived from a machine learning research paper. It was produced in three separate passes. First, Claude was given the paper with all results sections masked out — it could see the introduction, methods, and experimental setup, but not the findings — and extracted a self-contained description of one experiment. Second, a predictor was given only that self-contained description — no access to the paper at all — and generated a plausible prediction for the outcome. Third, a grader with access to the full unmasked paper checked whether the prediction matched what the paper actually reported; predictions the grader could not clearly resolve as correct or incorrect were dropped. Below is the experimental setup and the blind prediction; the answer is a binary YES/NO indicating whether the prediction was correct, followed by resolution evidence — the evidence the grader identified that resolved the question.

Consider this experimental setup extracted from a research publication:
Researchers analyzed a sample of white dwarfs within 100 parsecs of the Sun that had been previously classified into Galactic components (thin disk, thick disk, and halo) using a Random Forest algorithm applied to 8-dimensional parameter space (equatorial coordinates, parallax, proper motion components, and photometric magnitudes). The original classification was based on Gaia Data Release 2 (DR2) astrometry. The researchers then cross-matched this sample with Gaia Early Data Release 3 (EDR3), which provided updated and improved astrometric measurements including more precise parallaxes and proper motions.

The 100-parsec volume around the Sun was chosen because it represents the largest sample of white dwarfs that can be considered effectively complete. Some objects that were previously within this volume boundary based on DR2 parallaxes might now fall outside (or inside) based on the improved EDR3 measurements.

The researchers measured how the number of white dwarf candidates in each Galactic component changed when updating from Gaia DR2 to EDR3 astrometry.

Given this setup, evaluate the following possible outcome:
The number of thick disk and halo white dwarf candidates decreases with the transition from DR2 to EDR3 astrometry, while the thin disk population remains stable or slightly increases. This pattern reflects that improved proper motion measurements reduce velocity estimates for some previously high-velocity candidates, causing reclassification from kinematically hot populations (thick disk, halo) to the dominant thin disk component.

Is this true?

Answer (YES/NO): NO